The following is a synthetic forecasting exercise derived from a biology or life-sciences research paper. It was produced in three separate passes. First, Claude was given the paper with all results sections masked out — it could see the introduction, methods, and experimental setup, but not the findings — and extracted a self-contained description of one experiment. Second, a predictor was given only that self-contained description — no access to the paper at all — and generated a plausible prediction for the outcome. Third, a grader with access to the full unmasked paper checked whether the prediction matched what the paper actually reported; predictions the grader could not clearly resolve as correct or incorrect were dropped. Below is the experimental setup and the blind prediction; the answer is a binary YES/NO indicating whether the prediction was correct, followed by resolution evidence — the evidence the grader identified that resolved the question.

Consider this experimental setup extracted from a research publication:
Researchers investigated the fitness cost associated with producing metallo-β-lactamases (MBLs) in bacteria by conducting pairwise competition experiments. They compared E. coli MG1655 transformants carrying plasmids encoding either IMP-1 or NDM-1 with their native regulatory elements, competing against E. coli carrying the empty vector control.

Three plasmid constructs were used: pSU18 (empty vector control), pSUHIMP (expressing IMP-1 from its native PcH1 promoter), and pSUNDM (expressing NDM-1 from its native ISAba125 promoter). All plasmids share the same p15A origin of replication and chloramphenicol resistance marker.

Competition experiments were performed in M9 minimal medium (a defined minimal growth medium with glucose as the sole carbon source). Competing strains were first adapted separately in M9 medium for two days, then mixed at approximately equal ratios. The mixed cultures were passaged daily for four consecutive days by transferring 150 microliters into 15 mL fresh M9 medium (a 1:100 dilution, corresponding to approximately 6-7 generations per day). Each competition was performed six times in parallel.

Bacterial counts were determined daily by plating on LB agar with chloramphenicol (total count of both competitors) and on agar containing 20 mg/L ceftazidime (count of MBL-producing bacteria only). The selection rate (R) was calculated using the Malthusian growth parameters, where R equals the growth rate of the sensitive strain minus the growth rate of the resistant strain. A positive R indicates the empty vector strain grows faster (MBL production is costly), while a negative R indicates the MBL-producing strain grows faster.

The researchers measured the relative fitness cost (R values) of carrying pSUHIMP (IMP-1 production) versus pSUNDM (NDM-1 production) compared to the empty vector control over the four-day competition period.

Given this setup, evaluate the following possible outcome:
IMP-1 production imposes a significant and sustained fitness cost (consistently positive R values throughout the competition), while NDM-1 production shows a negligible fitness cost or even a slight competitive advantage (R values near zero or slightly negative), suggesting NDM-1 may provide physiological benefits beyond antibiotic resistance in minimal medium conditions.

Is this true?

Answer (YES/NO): NO